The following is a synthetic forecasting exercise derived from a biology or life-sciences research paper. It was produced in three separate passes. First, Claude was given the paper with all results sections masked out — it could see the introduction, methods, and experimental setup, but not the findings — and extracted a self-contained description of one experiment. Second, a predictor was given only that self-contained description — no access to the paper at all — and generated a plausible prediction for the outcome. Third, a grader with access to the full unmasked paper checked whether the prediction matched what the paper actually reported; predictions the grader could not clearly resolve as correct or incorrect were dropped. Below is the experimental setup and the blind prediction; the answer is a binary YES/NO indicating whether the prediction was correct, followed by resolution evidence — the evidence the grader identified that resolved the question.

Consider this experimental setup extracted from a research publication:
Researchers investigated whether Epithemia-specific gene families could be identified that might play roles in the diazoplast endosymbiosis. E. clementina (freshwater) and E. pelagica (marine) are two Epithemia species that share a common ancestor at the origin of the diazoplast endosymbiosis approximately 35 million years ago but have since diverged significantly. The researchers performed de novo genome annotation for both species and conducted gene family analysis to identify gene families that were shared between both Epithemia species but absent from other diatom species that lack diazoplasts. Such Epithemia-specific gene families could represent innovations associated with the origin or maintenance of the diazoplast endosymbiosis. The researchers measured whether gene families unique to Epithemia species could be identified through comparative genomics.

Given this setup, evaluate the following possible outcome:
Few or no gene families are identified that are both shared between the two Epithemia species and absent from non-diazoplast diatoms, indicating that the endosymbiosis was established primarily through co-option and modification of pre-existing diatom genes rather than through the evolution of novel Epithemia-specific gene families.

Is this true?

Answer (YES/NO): NO